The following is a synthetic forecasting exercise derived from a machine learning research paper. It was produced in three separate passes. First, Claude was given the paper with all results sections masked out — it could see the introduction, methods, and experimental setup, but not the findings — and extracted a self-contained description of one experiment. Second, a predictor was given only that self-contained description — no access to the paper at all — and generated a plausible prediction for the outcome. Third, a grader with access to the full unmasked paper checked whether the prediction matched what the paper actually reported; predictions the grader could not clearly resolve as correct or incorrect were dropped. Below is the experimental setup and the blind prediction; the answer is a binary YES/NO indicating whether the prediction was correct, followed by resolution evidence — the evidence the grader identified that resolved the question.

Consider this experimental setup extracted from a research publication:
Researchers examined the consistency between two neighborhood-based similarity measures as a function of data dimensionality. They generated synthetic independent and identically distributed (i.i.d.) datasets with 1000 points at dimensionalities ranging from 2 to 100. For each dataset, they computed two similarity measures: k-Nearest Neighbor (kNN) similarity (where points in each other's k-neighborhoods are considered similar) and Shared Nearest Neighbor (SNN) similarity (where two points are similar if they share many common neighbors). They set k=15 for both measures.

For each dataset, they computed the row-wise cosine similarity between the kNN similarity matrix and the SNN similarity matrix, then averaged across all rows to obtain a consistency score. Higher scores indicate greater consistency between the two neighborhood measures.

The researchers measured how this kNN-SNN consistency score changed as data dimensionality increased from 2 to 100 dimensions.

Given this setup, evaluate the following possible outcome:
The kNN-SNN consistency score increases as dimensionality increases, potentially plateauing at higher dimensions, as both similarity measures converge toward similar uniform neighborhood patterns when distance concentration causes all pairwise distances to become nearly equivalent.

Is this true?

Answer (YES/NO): NO